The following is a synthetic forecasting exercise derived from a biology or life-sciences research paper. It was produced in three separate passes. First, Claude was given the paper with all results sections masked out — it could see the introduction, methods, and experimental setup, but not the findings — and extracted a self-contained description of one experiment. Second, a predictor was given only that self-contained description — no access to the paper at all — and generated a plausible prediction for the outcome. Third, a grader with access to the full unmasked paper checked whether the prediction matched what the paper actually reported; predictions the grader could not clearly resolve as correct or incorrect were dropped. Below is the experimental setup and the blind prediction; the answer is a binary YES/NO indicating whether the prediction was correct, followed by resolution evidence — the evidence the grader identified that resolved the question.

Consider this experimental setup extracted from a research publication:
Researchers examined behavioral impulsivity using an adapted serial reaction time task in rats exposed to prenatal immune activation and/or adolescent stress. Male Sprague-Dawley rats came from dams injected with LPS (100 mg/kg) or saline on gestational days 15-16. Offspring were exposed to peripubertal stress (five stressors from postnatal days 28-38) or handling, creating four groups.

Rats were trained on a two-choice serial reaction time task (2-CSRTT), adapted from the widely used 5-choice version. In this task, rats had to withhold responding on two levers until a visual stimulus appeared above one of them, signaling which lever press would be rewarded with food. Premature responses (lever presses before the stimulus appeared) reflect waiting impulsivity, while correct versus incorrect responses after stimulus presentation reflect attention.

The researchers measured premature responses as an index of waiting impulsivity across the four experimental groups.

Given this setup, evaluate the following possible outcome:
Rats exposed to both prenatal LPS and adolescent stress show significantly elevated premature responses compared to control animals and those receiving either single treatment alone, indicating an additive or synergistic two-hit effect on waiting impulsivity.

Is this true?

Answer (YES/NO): NO